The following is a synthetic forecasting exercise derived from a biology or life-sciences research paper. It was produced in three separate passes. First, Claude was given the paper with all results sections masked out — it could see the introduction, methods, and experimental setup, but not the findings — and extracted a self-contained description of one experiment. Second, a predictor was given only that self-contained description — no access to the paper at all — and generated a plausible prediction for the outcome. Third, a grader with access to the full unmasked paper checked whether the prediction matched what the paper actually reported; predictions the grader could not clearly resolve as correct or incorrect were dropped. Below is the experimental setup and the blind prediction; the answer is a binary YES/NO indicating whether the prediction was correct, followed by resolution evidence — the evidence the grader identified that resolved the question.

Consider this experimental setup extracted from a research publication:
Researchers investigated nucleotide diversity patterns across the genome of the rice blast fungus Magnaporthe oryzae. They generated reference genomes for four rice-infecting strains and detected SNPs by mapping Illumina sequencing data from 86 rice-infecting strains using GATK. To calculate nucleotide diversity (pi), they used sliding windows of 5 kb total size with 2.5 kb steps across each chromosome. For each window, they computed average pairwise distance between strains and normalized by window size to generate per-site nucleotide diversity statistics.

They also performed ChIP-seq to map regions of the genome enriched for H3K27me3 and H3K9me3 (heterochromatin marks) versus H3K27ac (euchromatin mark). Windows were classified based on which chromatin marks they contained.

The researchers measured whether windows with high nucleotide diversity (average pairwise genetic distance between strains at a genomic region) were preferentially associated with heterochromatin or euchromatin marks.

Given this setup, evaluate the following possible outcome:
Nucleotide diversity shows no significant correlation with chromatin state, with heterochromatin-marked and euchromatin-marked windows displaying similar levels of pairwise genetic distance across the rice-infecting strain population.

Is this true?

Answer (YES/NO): NO